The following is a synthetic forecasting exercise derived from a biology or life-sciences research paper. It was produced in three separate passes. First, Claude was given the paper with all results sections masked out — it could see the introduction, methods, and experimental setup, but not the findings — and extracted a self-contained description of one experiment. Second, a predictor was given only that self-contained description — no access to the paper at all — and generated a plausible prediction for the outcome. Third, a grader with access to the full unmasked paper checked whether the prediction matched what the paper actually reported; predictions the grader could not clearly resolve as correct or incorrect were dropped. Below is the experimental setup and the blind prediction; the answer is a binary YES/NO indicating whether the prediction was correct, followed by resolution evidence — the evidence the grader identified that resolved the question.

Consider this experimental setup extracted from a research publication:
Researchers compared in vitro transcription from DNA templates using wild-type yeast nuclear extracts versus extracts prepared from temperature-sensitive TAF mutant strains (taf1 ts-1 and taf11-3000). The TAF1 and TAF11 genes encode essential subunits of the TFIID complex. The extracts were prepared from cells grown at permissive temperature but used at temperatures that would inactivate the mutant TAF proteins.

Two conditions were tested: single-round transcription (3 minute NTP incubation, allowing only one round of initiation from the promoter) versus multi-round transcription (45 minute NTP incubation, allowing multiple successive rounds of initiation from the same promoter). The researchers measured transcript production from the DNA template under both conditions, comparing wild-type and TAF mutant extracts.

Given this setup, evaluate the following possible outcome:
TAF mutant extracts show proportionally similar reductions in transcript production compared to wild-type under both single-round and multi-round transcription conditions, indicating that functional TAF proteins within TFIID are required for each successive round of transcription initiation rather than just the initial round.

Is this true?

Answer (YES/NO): NO